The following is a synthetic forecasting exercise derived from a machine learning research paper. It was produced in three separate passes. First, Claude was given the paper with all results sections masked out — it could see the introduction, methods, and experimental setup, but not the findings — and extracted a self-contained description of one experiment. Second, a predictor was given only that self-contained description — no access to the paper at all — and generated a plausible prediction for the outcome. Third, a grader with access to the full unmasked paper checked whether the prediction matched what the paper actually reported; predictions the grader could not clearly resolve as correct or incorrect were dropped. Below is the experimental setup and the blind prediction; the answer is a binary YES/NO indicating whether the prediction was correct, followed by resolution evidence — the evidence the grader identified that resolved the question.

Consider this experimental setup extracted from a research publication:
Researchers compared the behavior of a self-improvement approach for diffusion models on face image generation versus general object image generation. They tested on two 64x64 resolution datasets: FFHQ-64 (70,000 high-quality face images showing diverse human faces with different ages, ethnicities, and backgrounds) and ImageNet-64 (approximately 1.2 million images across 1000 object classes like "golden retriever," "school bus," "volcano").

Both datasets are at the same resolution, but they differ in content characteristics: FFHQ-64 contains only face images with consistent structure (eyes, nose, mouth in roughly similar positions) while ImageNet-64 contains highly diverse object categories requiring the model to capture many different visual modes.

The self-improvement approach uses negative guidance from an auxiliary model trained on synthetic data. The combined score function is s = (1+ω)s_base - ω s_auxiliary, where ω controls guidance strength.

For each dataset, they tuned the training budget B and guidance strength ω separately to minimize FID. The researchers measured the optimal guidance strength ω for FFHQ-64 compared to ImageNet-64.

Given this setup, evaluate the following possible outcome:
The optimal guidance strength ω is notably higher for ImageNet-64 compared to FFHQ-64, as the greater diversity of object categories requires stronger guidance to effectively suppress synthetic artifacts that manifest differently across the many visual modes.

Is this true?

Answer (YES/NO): NO